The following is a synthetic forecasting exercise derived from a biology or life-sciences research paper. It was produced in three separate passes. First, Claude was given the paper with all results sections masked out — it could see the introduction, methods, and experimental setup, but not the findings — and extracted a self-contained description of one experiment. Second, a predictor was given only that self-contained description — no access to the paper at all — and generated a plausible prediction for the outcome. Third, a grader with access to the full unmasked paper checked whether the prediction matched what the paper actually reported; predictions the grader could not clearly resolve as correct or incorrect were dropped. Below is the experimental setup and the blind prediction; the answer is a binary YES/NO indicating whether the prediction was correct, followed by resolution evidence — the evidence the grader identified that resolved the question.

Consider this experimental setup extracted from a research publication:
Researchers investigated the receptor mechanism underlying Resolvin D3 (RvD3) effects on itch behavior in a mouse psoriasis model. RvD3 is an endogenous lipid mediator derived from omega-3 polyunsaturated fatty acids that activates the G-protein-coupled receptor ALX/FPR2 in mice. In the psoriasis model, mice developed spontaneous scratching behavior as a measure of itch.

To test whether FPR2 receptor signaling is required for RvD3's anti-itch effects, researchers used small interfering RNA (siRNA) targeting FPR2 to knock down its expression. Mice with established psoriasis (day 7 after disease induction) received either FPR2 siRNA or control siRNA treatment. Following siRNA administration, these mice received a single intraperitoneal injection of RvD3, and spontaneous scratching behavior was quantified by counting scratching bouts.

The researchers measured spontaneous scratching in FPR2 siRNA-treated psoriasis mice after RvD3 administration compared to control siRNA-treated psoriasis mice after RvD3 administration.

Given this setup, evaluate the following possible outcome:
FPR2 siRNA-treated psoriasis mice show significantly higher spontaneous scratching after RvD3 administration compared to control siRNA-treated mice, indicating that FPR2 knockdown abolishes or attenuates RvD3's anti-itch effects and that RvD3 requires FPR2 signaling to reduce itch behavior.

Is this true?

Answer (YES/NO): YES